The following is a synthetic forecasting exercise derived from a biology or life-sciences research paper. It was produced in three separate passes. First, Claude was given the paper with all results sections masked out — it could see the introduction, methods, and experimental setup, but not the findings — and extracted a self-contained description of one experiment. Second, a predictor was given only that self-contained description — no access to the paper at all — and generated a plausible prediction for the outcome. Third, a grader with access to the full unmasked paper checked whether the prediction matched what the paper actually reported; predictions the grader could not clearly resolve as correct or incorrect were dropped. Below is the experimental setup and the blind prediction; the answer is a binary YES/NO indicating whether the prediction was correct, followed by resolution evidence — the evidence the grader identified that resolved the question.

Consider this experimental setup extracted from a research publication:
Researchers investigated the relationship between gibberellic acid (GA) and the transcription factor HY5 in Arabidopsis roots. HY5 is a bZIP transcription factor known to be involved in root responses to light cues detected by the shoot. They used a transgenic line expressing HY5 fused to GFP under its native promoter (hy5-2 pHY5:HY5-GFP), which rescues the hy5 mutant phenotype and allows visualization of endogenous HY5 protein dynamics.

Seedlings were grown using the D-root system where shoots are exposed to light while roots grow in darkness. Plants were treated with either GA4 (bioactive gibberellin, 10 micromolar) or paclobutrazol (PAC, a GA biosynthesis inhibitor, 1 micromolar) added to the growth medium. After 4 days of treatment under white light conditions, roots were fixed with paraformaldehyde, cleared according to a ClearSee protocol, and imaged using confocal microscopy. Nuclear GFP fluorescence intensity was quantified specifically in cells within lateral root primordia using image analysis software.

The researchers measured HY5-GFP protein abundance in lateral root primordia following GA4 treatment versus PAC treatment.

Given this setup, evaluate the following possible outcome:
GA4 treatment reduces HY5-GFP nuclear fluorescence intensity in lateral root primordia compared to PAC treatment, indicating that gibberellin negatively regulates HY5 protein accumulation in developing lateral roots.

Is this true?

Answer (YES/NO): NO